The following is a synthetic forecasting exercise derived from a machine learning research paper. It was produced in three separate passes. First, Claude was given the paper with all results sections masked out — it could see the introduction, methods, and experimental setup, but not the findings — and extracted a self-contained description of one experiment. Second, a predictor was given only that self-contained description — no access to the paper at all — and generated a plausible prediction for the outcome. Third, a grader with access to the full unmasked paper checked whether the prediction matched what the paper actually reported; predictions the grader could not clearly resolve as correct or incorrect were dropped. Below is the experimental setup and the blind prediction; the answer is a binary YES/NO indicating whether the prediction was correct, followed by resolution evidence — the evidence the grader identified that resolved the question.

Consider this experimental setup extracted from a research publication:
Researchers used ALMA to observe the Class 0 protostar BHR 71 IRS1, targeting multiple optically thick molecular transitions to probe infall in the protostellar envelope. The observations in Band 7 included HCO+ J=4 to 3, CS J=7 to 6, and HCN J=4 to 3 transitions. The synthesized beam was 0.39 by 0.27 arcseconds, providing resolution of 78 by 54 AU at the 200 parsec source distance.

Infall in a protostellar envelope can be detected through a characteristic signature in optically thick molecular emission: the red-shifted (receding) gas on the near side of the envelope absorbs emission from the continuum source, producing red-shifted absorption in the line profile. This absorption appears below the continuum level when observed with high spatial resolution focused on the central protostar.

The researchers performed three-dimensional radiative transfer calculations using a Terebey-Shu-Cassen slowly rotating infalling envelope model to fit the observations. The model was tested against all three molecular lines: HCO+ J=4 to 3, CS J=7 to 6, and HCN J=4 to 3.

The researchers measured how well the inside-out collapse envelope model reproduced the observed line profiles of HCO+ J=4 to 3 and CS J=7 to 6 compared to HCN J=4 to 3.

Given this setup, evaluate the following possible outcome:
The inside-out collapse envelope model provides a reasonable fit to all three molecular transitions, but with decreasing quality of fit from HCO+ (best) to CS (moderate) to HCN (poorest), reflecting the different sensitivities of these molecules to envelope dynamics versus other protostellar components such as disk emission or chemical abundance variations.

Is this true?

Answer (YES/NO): NO